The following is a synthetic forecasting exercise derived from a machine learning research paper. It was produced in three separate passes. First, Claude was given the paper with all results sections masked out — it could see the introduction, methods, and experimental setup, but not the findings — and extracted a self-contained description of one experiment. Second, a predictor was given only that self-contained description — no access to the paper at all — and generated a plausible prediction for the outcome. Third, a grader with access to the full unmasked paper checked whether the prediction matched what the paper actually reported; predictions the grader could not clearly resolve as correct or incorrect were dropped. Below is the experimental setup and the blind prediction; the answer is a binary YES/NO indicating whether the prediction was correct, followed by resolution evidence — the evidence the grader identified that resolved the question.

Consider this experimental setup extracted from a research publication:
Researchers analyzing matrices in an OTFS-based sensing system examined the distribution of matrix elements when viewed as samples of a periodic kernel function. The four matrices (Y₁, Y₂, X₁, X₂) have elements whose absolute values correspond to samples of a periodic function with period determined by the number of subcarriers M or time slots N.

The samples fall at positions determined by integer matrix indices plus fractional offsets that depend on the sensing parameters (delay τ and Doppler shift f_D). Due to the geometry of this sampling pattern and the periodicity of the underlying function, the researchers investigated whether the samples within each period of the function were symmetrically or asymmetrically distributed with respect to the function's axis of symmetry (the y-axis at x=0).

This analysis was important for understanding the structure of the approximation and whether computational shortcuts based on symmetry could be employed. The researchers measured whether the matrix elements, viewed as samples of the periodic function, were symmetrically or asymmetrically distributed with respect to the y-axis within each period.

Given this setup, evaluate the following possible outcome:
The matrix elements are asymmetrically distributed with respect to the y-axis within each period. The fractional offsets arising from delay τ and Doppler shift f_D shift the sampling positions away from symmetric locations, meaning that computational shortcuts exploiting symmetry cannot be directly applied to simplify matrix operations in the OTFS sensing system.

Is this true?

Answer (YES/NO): YES